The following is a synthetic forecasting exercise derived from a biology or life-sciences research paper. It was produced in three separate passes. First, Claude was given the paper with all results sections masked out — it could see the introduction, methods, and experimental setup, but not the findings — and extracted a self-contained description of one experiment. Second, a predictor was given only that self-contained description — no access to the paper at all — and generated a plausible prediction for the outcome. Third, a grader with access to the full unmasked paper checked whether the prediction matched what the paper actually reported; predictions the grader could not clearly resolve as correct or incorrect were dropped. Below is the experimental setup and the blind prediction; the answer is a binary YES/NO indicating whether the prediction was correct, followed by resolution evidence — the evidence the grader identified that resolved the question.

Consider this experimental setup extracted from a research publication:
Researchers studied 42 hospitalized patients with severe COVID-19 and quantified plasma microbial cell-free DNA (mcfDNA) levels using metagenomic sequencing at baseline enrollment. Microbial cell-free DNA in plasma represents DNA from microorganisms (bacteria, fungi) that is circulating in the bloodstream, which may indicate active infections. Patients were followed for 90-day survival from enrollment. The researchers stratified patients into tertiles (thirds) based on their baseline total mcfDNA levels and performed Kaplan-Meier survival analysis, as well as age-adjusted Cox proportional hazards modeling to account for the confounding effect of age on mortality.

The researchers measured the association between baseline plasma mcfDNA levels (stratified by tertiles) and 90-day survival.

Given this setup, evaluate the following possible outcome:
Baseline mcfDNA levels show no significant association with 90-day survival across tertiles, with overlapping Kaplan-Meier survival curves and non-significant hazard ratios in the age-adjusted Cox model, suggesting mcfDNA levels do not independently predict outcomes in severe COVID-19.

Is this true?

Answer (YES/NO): NO